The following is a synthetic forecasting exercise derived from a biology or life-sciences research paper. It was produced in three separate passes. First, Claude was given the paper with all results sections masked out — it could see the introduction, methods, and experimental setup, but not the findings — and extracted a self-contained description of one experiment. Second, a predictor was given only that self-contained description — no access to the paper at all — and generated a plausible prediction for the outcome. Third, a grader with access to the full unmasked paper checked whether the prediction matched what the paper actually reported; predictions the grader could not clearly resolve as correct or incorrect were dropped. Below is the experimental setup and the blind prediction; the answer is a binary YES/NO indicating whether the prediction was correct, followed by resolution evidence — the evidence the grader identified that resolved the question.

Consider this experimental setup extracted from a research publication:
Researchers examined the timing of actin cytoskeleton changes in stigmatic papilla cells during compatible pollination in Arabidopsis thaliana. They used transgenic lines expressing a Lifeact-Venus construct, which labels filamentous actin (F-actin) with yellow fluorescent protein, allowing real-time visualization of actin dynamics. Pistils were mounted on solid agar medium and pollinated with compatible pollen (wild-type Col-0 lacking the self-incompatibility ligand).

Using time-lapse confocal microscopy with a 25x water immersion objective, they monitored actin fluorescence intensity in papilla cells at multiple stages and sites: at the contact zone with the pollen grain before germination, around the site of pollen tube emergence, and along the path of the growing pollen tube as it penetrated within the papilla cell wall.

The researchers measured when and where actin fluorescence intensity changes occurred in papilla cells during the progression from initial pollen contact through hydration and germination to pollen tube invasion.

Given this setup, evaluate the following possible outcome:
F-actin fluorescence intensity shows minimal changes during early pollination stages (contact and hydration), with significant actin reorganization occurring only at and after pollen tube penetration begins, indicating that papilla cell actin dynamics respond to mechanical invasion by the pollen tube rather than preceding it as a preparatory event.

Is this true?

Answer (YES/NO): NO